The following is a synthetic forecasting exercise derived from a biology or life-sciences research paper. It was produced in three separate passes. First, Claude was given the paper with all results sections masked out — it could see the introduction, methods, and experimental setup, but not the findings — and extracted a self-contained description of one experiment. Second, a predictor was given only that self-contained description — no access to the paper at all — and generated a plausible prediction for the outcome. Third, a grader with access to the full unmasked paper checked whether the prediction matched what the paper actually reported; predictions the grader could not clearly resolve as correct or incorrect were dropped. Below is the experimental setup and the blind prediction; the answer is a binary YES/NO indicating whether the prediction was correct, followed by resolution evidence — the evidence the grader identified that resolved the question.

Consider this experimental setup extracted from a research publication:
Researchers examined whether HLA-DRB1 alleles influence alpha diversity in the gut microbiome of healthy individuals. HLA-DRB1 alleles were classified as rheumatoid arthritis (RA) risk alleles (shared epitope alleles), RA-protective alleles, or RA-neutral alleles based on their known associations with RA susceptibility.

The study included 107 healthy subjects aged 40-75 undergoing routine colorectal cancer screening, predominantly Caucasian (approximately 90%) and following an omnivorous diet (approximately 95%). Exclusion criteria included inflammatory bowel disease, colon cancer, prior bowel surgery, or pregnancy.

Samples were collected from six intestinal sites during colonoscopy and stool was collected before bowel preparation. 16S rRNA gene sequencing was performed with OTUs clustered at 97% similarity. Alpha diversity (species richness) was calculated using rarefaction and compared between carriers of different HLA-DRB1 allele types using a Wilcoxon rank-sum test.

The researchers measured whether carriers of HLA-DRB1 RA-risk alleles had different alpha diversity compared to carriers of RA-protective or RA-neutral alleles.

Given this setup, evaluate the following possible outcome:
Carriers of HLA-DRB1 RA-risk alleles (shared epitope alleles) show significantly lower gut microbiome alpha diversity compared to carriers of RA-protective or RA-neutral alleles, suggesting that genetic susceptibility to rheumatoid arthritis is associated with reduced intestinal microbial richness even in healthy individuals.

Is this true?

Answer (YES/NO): NO